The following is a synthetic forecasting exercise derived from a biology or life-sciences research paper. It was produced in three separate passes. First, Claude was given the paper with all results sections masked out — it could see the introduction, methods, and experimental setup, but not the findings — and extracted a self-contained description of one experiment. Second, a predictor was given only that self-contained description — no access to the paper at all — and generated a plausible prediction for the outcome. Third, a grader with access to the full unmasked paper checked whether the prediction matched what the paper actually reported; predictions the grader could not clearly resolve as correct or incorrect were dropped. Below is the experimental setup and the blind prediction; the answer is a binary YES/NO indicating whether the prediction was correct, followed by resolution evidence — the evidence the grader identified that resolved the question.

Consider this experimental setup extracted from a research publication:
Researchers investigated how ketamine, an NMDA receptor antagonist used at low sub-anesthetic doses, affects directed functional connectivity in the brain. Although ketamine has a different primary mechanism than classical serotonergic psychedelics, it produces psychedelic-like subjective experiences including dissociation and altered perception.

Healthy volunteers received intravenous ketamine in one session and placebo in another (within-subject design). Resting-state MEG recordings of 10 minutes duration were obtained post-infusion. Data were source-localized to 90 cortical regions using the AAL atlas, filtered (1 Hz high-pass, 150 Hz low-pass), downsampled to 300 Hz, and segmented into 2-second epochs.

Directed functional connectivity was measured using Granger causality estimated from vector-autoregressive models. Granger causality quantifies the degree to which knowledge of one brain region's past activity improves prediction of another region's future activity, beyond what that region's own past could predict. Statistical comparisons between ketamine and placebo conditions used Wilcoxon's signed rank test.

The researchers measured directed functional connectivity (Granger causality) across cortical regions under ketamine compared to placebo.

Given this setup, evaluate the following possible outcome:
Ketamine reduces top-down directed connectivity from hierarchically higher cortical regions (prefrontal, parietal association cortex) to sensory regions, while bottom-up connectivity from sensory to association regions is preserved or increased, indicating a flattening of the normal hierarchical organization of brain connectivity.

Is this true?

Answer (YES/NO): NO